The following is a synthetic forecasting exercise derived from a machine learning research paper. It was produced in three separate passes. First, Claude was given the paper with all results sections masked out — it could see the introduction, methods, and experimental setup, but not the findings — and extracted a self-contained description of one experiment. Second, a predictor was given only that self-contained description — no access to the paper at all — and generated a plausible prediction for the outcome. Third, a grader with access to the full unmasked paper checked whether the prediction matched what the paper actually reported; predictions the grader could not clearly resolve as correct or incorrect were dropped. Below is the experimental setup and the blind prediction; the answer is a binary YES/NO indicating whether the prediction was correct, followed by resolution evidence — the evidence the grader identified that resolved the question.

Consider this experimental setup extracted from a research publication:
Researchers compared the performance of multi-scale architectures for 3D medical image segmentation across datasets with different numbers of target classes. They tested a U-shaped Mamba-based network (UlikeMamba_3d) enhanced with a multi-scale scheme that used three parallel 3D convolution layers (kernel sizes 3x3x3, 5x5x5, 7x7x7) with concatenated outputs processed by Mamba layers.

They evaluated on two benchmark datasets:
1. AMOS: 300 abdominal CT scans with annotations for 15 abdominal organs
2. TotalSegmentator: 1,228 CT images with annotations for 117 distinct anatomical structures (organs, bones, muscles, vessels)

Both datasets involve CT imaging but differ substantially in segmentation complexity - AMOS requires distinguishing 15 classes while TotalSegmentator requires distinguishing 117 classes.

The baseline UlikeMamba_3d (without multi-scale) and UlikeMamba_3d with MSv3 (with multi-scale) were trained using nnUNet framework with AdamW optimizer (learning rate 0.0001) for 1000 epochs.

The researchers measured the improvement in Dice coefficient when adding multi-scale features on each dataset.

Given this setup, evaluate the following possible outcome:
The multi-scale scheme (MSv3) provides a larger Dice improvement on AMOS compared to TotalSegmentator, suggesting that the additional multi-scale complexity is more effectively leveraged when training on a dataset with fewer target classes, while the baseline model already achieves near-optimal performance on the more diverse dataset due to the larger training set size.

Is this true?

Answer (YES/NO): NO